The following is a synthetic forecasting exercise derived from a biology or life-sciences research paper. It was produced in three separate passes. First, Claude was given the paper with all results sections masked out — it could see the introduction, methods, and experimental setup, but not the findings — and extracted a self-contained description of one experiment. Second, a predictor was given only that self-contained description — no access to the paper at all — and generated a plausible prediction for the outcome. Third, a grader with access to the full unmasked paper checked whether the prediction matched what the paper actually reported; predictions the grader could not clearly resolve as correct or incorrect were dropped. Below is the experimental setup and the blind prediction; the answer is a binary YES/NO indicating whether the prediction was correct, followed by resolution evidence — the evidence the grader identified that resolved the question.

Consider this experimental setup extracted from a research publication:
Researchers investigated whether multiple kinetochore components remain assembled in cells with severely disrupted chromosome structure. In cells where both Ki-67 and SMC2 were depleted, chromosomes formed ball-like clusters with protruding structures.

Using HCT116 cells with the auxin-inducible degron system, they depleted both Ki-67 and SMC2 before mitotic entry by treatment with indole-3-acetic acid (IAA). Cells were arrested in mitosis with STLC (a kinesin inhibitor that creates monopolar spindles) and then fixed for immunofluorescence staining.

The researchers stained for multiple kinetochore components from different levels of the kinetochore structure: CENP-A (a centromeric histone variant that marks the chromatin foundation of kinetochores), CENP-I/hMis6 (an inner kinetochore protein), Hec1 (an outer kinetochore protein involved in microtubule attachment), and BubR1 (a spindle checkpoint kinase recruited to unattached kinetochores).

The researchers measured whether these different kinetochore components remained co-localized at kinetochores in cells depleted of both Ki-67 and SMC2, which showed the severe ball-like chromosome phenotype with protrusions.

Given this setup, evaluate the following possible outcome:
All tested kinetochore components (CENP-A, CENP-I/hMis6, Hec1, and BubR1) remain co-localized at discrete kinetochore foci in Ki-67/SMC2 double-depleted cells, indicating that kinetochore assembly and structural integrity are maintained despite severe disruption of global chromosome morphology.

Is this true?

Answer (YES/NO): YES